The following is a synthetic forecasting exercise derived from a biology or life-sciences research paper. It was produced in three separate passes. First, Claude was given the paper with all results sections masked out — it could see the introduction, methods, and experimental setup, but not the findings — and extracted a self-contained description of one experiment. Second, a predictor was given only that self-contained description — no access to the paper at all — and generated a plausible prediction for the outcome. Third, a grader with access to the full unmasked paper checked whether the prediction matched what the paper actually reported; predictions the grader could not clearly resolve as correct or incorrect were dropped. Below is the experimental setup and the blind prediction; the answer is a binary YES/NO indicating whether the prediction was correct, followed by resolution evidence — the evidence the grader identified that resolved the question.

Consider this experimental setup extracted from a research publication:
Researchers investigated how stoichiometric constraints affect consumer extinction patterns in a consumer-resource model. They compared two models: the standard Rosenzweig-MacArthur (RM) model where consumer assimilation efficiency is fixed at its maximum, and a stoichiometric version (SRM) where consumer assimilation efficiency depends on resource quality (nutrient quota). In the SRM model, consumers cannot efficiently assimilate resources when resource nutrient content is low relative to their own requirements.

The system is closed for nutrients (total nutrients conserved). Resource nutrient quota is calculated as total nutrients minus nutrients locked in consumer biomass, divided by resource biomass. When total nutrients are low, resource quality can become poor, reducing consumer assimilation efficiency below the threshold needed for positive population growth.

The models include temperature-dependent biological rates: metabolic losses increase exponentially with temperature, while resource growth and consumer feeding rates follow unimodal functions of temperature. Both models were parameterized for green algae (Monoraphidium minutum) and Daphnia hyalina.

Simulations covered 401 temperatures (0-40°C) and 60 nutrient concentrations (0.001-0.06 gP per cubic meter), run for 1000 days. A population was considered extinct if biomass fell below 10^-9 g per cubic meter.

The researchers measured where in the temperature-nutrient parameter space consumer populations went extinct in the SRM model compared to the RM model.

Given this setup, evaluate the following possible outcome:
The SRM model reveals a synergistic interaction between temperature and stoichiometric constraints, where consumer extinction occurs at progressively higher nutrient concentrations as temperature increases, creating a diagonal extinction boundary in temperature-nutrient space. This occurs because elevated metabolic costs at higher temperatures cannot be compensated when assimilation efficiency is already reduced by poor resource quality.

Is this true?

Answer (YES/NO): NO